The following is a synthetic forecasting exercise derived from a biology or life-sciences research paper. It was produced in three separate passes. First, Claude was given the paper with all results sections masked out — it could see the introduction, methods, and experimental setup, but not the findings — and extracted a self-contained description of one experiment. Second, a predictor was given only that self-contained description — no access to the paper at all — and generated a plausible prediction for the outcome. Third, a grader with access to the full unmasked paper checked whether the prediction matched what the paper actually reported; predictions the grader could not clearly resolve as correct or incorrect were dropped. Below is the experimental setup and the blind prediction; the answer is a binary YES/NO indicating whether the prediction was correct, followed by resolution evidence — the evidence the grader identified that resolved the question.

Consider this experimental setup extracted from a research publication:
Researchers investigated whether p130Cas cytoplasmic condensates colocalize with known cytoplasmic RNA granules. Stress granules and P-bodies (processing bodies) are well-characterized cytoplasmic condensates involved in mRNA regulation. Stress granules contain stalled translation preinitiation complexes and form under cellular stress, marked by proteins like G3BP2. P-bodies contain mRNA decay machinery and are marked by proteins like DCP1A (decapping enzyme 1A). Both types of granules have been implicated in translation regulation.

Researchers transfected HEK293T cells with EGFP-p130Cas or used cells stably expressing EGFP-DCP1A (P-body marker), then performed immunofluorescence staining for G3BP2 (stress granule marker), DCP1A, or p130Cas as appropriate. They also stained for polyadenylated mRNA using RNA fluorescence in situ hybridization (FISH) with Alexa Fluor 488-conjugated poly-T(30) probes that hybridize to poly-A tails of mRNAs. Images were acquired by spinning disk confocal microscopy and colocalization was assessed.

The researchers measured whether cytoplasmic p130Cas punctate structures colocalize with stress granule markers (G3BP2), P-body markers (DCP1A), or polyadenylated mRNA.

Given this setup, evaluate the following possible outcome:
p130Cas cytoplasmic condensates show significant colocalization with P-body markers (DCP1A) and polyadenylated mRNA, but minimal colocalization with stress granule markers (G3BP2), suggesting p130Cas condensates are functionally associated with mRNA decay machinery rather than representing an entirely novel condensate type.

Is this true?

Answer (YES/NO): NO